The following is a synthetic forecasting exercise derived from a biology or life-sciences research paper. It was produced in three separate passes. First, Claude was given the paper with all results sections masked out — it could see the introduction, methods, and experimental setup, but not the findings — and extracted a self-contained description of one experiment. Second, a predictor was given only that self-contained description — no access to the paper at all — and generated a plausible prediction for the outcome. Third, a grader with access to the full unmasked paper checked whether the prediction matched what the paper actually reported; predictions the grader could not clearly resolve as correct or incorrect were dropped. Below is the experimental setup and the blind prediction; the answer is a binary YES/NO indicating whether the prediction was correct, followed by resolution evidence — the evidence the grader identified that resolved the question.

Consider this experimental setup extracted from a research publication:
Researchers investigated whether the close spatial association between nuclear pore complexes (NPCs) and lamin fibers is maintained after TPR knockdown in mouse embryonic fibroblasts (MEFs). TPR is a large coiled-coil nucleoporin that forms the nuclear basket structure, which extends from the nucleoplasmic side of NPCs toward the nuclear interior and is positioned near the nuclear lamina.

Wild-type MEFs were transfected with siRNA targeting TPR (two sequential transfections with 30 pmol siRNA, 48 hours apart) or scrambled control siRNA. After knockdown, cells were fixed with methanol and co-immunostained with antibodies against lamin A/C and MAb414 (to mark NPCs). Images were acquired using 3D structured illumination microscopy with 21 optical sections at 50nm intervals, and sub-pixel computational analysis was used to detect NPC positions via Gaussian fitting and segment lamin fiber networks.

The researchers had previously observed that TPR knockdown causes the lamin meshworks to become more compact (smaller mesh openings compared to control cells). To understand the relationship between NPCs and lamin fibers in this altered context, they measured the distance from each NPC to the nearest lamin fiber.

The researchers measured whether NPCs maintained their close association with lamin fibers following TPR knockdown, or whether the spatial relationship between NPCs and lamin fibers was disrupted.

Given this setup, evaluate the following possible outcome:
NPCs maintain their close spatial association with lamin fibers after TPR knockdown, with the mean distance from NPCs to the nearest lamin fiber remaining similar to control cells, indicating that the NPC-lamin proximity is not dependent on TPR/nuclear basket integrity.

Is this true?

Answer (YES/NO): NO